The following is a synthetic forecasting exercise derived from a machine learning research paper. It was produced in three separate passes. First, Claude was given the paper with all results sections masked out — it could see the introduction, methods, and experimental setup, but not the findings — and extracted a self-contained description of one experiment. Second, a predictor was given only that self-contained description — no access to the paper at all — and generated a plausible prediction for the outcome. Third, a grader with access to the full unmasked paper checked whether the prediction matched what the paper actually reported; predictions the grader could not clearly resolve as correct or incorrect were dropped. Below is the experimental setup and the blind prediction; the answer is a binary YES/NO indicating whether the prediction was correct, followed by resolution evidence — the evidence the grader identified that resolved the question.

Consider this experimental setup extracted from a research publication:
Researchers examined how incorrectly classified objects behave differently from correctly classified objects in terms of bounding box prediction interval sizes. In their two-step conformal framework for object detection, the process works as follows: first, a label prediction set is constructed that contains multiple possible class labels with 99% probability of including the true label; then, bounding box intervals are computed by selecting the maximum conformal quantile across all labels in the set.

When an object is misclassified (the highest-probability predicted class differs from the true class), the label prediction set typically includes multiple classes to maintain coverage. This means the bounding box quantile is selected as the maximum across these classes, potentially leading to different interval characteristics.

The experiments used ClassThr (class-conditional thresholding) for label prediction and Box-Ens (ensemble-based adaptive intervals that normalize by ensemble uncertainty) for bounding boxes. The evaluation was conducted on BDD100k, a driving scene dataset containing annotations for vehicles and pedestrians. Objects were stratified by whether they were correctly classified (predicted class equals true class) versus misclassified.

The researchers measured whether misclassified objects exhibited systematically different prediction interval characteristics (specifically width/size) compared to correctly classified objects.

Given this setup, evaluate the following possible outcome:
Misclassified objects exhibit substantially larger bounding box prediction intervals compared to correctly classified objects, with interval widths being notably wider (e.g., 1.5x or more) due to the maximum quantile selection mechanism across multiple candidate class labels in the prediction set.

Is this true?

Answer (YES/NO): NO